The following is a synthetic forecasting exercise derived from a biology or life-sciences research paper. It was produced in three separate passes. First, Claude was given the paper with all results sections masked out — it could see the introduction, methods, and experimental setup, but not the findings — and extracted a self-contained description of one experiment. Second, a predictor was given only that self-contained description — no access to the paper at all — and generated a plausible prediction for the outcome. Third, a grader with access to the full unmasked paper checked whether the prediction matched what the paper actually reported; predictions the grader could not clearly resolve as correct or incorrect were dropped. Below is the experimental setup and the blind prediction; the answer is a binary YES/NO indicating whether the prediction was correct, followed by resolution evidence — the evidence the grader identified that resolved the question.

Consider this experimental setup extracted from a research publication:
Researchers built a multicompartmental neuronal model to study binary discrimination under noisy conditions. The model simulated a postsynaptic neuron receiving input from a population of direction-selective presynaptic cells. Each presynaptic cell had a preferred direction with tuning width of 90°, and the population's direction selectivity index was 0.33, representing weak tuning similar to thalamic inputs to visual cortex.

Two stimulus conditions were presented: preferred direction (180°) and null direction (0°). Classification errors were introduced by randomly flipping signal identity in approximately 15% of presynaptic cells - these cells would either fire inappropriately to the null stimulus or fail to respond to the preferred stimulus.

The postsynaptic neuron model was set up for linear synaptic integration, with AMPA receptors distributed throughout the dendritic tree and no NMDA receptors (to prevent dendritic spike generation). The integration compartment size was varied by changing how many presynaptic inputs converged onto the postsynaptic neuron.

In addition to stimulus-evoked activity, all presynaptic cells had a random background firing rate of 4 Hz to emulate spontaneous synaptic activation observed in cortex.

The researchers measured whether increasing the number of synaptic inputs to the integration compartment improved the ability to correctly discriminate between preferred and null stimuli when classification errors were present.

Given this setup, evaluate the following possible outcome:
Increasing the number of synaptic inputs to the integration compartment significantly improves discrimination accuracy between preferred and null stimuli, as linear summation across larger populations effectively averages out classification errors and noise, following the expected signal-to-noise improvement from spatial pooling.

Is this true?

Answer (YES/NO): NO